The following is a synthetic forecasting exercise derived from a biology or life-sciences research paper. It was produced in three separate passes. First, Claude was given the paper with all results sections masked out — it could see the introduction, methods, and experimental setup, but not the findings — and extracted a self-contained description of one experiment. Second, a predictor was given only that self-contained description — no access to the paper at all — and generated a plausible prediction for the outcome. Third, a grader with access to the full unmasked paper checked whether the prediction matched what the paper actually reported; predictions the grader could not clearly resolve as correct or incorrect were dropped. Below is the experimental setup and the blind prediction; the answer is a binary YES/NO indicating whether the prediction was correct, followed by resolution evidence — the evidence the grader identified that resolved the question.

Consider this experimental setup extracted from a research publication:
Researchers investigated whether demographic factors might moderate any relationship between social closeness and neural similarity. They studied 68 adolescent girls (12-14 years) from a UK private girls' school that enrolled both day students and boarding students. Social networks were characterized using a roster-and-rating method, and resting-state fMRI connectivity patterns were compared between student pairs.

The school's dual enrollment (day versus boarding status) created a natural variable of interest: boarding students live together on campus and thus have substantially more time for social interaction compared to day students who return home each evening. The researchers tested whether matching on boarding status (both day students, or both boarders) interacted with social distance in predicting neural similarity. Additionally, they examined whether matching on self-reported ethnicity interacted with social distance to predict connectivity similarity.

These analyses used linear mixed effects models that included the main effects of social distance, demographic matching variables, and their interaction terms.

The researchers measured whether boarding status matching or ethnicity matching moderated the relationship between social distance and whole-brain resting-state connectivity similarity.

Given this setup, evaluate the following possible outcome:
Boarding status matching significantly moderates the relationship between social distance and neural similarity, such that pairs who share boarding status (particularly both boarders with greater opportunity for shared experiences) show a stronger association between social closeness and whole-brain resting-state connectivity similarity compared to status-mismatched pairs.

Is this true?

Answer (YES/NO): NO